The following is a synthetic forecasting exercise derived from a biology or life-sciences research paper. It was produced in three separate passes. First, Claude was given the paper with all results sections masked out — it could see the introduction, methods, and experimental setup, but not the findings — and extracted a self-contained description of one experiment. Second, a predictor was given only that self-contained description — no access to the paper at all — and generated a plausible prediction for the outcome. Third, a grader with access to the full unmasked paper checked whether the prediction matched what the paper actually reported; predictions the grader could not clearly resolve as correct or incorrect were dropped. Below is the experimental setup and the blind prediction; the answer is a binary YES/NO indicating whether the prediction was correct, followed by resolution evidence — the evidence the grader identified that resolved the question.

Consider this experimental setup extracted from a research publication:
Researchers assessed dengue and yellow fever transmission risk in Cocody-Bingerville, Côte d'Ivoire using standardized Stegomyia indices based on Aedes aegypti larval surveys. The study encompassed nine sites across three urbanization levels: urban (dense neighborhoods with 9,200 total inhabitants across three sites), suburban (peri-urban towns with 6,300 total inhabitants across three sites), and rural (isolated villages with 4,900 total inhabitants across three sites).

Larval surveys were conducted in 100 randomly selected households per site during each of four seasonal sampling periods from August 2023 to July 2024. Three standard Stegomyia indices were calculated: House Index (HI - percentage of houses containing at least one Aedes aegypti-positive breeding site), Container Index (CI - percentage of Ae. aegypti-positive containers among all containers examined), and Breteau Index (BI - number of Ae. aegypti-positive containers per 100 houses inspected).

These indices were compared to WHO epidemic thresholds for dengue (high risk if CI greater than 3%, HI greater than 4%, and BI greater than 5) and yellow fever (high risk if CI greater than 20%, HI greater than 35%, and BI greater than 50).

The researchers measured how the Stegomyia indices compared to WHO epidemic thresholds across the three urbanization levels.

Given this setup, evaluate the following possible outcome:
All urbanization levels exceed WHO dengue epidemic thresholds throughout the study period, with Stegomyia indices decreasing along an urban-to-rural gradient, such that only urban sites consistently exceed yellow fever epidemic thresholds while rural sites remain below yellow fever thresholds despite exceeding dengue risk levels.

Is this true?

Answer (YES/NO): NO